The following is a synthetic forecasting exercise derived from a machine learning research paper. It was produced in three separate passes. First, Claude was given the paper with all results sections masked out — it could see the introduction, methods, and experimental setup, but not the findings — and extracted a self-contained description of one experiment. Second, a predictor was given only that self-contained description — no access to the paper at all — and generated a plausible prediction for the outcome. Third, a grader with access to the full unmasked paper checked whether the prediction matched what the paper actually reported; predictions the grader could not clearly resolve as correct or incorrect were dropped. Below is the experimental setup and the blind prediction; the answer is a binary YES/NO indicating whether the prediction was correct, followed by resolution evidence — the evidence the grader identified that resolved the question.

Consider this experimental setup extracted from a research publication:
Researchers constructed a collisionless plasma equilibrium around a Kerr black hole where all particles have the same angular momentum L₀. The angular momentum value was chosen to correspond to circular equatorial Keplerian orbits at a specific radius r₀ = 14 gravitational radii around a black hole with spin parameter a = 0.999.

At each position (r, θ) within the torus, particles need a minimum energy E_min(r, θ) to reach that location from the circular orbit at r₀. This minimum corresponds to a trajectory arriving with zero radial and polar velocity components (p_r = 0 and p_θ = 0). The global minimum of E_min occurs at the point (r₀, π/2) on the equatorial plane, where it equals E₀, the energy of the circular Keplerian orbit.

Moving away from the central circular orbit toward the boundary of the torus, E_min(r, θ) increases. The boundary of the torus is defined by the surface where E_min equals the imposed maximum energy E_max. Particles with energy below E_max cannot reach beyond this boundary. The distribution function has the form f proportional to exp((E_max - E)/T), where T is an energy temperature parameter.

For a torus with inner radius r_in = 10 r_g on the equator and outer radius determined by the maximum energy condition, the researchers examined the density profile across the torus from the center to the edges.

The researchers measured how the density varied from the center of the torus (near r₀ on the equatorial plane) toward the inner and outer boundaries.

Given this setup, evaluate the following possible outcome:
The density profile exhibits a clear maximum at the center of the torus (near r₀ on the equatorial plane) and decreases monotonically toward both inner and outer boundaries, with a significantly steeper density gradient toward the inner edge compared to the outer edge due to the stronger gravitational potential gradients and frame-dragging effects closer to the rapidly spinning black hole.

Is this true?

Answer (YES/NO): NO